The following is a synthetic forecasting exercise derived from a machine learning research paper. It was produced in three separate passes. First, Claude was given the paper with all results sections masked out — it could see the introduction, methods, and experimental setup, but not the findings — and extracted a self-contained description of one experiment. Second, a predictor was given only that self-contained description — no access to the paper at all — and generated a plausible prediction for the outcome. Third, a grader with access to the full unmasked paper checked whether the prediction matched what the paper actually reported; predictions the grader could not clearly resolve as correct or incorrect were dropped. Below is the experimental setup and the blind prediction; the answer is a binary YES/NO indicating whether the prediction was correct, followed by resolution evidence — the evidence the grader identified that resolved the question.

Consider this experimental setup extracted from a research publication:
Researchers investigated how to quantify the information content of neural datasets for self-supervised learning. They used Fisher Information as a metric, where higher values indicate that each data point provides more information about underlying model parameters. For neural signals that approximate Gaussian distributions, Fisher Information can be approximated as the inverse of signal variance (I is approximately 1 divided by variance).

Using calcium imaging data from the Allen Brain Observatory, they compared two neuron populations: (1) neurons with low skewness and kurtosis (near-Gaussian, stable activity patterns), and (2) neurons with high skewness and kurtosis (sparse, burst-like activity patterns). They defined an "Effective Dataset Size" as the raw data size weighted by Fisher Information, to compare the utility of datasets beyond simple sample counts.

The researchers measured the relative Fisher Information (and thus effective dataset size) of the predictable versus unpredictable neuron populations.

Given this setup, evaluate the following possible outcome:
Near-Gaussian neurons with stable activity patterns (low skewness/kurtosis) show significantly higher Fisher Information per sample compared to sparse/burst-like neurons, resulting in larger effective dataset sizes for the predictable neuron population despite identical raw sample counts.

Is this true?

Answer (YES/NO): NO